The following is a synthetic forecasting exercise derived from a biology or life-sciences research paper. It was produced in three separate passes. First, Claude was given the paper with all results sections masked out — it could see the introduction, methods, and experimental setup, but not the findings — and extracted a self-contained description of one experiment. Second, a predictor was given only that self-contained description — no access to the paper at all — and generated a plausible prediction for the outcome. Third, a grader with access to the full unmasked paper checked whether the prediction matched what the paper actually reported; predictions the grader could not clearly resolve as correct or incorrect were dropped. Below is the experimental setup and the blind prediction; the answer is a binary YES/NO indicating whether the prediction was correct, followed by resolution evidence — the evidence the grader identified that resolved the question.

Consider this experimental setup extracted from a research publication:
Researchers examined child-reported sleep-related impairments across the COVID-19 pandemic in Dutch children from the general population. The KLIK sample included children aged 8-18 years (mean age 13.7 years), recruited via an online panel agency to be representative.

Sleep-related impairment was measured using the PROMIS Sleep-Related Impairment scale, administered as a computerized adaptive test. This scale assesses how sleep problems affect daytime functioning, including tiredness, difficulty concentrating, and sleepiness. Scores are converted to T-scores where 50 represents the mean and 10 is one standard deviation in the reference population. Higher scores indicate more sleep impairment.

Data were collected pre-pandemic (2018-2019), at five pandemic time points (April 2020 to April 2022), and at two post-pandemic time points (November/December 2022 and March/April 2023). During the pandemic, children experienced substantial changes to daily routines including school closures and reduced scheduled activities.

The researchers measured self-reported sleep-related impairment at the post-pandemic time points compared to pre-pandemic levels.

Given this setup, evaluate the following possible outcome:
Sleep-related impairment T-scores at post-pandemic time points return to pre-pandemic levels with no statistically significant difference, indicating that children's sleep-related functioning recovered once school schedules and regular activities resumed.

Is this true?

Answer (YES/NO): NO